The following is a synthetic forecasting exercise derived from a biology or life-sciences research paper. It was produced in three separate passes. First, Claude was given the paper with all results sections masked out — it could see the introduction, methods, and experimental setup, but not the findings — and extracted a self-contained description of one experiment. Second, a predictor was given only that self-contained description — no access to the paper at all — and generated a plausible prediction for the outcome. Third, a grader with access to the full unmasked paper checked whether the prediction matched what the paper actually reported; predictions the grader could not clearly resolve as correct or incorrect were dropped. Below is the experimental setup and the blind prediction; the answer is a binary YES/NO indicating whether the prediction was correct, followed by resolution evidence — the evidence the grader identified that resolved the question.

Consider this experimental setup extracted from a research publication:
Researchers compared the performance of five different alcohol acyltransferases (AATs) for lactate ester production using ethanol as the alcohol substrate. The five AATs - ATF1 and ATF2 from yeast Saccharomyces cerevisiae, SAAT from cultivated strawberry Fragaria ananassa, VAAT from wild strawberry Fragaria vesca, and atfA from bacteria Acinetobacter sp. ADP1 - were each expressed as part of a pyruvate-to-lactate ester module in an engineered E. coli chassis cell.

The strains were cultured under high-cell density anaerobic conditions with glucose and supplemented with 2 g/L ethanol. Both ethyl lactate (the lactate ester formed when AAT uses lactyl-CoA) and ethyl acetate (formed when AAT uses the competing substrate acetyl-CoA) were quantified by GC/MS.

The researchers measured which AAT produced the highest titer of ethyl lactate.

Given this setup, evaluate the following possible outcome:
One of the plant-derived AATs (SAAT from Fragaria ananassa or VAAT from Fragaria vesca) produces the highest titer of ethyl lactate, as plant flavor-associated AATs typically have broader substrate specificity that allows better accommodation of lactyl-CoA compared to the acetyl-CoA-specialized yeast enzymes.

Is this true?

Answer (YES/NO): YES